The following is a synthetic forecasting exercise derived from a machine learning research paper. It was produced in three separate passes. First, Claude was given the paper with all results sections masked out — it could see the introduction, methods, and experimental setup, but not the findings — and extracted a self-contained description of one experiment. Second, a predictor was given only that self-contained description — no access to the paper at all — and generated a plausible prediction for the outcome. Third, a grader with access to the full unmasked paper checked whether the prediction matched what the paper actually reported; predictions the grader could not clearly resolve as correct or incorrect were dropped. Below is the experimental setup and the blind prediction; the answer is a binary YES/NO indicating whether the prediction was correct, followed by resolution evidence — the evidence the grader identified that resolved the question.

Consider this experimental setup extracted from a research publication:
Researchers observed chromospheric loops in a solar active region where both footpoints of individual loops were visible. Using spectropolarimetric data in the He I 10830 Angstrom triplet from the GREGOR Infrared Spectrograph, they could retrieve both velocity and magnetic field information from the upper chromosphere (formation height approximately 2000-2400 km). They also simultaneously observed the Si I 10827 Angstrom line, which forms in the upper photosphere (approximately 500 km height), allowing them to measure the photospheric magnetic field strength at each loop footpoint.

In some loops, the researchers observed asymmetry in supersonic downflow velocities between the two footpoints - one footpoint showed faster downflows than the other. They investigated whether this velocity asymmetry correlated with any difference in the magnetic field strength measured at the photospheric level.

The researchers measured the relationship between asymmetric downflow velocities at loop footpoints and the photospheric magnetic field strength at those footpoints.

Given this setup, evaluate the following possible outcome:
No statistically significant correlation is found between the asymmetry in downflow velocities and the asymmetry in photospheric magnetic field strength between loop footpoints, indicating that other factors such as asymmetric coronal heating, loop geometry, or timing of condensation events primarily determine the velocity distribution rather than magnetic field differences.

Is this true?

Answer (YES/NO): NO